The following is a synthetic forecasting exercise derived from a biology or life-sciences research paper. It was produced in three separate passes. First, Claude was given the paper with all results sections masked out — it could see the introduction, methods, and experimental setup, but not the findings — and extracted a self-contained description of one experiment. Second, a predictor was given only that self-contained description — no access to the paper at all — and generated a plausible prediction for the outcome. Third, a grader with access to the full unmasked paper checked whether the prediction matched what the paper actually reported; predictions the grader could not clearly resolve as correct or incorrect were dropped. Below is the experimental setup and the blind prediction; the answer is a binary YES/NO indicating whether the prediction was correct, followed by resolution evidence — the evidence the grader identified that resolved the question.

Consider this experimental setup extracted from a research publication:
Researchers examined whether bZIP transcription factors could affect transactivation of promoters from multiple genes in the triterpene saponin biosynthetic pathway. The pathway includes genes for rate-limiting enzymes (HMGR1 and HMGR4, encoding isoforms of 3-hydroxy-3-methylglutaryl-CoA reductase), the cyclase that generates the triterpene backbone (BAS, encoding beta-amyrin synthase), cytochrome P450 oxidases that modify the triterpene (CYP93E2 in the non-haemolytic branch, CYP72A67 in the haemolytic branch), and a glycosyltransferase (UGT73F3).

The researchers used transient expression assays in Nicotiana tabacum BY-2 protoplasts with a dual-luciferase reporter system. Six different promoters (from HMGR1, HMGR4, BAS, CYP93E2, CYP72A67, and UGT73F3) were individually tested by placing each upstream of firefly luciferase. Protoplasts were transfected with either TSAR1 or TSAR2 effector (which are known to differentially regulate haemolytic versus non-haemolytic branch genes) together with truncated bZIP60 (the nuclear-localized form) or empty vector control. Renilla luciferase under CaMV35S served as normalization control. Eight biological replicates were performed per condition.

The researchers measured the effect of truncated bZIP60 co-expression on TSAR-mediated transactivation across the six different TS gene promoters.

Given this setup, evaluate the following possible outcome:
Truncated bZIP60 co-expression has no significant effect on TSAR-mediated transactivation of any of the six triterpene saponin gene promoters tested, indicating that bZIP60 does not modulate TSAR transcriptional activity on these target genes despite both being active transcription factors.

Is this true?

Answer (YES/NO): NO